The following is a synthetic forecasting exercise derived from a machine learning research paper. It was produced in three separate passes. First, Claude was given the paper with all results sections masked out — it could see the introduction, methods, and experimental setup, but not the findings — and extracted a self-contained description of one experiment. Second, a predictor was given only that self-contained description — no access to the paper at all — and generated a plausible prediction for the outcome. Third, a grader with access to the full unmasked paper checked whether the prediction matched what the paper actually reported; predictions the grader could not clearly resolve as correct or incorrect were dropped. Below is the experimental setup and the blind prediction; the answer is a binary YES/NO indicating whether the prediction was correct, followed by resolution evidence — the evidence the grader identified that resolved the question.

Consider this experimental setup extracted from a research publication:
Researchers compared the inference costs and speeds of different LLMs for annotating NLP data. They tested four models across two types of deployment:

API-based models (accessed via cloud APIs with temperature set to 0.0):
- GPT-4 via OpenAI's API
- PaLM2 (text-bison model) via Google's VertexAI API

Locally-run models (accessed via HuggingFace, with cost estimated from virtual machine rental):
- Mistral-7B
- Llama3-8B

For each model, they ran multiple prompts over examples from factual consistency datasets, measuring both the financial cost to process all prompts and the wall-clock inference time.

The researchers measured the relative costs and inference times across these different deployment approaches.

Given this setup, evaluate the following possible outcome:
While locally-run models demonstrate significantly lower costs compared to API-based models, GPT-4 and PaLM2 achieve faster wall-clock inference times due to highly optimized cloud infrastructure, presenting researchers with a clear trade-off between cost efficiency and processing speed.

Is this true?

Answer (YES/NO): NO